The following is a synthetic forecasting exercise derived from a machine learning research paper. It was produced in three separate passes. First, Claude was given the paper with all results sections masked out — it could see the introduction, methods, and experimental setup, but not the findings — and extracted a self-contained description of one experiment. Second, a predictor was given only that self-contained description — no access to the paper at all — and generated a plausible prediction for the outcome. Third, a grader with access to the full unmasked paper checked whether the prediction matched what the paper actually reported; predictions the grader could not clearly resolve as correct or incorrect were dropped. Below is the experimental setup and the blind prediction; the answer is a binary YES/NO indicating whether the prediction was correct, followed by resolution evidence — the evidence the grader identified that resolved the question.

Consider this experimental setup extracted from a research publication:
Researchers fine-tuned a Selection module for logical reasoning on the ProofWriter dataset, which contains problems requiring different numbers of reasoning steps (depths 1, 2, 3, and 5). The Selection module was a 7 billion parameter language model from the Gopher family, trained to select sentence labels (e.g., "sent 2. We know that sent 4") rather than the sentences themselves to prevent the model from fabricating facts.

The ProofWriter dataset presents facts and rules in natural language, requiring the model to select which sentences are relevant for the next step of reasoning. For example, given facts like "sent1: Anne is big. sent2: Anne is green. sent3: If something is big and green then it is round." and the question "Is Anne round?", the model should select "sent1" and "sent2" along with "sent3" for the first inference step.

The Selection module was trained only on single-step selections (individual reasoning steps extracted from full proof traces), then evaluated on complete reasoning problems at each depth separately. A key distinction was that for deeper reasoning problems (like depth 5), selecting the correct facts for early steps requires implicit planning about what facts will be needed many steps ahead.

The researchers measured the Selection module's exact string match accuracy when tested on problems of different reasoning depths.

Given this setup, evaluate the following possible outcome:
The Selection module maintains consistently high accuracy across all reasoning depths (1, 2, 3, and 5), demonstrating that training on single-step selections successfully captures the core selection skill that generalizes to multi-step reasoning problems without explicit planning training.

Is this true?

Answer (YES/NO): NO